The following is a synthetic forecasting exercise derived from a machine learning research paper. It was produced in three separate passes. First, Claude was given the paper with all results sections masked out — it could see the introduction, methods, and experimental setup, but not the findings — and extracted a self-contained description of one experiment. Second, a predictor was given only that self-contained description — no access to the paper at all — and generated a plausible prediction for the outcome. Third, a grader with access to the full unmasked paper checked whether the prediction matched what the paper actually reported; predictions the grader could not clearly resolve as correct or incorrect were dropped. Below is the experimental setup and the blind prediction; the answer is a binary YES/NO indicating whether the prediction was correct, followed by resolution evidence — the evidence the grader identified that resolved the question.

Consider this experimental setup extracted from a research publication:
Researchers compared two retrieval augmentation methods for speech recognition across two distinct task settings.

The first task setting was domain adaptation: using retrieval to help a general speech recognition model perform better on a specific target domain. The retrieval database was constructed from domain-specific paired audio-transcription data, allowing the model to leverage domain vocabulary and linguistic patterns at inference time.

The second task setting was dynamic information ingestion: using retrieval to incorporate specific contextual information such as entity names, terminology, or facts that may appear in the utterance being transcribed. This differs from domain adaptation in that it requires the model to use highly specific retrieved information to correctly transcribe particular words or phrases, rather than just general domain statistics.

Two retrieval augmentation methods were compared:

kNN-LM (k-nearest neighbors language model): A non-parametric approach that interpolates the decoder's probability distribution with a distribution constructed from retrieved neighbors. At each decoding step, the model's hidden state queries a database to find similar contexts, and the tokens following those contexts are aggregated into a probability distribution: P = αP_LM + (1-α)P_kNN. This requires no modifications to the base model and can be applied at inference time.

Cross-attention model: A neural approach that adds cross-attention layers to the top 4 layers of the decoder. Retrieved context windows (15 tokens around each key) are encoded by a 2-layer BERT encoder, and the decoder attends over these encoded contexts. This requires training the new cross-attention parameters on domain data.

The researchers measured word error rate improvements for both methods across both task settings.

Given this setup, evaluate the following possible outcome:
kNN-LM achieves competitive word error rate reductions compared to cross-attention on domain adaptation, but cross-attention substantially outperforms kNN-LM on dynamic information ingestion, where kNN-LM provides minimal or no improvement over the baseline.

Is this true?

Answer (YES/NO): NO